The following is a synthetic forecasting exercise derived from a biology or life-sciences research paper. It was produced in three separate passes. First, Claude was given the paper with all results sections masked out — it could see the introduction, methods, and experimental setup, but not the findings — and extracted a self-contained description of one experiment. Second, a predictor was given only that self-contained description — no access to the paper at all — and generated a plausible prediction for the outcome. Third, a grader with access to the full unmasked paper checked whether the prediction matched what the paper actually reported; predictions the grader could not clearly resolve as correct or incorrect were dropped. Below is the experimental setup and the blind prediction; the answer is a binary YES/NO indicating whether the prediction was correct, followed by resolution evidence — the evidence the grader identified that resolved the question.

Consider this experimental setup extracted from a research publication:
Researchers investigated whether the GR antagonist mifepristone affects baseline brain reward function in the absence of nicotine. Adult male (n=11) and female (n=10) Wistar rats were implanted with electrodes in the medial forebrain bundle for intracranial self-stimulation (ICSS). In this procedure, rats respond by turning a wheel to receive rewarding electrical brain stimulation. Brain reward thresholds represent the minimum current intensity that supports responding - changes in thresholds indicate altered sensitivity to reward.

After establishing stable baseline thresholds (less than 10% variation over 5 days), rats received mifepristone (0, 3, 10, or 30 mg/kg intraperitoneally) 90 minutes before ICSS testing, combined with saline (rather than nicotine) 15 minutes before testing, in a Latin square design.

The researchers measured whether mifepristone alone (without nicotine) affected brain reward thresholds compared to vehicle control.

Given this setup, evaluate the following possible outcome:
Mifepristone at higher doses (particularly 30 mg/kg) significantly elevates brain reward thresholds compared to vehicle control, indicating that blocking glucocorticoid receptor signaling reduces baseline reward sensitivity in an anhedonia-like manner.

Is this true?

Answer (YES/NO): NO